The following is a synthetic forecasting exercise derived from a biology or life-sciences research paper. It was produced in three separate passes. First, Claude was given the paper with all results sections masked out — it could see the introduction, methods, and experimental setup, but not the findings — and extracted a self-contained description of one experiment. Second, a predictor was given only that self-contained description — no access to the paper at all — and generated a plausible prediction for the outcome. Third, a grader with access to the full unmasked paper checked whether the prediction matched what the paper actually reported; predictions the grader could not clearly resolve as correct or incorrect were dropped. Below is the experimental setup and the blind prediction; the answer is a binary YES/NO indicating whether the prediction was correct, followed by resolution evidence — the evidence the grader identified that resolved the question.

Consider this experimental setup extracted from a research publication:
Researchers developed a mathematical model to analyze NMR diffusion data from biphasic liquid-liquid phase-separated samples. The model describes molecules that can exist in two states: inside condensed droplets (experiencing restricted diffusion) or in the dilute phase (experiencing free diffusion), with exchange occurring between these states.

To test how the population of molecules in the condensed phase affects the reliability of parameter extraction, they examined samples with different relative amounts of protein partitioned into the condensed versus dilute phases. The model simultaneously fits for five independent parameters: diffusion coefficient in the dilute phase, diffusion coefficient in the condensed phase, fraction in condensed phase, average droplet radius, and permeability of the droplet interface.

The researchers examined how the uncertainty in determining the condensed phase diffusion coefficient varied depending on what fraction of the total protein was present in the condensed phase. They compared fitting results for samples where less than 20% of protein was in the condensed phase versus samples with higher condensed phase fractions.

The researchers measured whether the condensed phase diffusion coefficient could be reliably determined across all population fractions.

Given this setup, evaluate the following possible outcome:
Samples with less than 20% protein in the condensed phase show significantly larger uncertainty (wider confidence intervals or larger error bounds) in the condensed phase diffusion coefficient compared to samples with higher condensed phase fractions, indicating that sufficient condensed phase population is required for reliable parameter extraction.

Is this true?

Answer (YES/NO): YES